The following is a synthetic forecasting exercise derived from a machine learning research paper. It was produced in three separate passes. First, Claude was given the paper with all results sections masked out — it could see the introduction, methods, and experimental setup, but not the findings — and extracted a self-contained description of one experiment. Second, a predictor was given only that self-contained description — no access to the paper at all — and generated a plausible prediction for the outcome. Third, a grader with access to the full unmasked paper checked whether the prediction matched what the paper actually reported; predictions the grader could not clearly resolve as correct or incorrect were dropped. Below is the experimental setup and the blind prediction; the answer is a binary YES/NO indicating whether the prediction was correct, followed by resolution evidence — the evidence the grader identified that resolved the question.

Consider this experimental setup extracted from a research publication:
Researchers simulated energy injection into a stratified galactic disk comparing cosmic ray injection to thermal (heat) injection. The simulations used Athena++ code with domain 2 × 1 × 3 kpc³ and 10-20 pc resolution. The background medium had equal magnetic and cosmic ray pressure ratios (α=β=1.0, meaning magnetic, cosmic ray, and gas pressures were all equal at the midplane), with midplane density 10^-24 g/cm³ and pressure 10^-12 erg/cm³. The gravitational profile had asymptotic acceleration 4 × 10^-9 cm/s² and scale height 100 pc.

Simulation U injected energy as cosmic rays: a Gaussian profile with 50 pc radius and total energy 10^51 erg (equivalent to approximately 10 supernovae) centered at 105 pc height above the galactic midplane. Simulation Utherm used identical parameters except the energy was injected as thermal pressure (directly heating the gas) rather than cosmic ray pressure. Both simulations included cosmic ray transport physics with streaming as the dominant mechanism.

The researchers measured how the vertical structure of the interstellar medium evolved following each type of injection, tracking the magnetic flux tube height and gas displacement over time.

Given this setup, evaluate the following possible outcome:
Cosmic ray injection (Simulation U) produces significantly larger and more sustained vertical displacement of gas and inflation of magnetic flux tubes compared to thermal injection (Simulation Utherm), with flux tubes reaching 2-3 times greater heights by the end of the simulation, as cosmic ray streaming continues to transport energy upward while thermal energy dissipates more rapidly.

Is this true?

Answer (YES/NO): NO